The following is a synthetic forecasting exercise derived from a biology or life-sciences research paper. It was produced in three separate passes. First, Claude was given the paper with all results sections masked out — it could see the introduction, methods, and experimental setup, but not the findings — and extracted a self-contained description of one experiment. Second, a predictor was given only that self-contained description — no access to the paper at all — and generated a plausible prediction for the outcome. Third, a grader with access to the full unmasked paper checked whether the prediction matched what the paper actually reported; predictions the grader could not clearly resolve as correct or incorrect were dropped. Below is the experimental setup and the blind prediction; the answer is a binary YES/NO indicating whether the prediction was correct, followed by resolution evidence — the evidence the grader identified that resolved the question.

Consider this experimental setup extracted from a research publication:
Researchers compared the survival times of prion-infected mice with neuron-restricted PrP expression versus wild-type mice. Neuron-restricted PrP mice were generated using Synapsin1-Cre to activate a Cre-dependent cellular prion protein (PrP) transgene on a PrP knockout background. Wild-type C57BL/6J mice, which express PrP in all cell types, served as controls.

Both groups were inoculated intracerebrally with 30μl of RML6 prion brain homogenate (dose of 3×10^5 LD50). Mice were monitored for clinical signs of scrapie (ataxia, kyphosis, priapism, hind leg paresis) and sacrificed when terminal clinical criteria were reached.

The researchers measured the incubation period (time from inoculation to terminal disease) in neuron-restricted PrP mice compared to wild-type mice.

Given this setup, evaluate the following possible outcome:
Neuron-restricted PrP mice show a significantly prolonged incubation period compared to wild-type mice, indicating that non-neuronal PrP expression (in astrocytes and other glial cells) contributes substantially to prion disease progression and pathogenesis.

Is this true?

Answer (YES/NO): YES